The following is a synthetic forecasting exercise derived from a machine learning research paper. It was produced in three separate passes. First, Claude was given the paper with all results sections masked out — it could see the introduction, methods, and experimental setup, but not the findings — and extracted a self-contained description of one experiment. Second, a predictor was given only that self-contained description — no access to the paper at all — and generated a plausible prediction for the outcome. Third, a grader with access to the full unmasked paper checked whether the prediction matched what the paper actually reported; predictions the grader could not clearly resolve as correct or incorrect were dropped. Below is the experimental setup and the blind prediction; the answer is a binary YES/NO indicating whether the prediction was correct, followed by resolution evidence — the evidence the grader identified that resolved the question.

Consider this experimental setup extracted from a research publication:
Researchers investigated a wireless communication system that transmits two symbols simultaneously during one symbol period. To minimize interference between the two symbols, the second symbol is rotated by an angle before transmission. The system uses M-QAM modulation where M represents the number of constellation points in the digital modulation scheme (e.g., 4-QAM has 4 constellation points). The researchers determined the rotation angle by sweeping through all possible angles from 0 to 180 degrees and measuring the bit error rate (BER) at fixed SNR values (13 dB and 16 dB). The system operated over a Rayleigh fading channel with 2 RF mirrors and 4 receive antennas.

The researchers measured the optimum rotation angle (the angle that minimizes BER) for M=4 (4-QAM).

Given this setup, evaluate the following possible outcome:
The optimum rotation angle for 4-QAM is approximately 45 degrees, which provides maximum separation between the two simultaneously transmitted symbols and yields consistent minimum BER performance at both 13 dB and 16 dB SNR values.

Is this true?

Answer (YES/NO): YES